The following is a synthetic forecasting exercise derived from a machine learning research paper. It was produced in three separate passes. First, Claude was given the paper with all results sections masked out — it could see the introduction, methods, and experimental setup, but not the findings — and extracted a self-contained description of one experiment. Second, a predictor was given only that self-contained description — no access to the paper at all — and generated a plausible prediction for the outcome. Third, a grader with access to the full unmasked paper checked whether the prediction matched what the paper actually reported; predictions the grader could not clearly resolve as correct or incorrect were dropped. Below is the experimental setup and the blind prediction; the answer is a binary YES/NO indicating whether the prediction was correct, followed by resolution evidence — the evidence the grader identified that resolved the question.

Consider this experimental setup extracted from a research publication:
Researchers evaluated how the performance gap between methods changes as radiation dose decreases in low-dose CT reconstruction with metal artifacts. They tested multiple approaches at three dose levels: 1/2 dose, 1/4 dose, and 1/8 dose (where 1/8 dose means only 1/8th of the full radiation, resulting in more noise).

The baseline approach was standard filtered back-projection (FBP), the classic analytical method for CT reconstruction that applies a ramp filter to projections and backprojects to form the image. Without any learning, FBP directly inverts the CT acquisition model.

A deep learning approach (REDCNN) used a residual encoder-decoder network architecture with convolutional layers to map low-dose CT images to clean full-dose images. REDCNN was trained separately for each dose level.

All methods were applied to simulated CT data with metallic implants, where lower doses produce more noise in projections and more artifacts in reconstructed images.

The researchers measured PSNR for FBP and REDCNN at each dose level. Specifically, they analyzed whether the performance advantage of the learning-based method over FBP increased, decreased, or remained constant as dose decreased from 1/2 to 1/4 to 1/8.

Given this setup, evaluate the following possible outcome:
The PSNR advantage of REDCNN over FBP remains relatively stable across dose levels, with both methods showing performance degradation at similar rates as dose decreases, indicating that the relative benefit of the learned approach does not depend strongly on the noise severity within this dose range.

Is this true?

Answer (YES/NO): NO